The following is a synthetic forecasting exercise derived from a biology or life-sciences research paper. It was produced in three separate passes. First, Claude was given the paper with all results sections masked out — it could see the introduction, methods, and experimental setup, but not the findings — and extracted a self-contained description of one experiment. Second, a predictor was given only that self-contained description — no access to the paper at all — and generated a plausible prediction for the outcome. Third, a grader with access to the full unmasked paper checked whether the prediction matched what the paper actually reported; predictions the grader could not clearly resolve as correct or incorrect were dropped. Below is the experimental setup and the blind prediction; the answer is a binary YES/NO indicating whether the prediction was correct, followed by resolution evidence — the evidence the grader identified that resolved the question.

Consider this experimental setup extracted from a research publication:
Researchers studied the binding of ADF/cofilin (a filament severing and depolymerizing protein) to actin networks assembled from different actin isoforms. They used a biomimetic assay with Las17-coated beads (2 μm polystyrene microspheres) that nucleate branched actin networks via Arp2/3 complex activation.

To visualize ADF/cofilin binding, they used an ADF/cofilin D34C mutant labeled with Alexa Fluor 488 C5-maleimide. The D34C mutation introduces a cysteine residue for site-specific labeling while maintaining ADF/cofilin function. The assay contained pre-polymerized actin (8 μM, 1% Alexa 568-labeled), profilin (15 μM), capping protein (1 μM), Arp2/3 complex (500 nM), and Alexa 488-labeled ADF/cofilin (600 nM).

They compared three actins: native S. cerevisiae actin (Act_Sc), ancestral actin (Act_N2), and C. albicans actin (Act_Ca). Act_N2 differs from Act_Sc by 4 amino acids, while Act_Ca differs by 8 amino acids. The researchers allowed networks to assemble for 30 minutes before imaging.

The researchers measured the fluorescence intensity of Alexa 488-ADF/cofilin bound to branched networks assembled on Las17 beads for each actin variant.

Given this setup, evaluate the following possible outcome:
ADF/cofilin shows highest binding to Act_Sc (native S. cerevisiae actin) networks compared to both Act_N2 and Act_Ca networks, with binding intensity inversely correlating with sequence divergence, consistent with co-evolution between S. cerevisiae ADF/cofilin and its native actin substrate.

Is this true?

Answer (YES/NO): NO